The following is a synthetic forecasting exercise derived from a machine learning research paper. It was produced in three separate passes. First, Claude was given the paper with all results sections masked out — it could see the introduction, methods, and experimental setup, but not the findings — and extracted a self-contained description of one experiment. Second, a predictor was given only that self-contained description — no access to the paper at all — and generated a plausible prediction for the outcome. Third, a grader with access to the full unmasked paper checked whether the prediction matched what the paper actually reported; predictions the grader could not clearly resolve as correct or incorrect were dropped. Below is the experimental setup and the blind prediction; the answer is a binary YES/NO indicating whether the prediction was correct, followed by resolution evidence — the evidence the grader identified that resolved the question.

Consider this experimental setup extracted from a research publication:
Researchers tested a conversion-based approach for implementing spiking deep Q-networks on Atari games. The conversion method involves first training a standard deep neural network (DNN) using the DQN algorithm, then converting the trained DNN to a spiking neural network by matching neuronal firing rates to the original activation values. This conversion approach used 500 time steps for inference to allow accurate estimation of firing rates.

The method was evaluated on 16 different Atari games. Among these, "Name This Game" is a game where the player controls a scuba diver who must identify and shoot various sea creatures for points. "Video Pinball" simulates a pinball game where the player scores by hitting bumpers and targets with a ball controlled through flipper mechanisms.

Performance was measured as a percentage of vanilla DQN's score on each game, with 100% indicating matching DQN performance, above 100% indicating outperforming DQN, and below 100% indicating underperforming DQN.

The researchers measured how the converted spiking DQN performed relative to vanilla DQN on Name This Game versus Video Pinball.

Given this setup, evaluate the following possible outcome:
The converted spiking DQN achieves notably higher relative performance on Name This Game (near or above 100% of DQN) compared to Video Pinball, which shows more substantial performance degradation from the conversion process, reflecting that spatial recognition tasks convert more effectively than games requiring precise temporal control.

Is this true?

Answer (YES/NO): YES